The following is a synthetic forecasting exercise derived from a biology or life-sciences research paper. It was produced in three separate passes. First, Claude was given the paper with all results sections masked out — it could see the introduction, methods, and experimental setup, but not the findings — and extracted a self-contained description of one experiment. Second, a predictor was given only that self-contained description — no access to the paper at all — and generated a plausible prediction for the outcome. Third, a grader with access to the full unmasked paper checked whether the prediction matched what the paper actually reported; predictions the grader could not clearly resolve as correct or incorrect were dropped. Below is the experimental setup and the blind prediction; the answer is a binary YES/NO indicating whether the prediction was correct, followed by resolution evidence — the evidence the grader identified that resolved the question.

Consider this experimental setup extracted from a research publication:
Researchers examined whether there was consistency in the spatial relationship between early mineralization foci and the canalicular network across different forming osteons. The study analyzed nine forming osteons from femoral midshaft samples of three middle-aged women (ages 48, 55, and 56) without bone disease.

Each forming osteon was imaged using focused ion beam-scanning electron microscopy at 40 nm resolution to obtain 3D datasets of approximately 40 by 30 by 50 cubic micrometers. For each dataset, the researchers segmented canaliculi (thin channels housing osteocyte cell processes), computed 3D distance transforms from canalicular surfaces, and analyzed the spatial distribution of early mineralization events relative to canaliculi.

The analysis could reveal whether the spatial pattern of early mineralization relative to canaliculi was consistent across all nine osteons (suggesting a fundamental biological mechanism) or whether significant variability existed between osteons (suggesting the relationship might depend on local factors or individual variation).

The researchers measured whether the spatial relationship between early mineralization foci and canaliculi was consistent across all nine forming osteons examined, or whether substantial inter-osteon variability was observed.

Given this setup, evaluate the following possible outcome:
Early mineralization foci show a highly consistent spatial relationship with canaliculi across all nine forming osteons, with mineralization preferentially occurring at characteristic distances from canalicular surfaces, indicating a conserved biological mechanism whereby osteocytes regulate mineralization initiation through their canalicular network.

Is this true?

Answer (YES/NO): YES